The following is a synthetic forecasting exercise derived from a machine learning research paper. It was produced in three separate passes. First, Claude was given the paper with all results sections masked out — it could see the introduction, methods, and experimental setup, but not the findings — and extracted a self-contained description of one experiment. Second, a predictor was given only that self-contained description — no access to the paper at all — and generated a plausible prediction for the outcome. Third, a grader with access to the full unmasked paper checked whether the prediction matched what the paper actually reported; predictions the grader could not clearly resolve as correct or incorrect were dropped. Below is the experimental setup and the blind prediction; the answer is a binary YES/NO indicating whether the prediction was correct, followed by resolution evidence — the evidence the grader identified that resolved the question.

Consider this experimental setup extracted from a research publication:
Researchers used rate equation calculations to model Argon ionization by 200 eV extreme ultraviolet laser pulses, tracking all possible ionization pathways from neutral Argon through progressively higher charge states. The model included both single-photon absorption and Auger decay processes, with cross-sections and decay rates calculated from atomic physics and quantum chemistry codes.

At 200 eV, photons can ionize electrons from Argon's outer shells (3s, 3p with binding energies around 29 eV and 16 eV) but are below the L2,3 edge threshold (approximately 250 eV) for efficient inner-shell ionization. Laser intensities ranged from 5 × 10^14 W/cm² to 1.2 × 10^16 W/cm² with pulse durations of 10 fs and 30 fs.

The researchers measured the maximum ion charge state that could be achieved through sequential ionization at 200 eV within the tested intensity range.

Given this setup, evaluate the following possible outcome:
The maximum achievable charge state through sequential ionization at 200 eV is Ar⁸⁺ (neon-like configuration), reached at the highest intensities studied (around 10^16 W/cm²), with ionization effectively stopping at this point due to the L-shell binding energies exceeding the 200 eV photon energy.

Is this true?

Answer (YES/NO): NO